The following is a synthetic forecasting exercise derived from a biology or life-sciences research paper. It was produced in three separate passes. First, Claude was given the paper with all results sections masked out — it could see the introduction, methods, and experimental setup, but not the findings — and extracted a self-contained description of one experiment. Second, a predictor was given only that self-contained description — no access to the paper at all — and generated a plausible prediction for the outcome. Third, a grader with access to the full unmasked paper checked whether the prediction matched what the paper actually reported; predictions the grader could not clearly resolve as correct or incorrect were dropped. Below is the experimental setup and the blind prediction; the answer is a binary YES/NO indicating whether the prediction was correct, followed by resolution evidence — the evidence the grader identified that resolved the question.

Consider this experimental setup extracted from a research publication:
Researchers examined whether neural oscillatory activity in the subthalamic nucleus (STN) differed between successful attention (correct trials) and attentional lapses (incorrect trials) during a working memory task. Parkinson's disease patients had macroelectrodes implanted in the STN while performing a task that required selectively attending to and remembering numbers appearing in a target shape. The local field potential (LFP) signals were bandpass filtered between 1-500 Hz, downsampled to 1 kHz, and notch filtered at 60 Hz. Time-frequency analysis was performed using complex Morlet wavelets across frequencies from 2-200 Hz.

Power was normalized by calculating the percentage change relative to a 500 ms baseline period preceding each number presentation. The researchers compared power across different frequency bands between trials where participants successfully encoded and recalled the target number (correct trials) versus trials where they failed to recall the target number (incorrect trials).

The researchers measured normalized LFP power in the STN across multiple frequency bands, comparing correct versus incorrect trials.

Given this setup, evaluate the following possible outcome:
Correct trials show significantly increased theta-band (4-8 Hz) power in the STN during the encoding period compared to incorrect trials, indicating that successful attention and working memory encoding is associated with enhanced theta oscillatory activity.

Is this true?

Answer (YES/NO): NO